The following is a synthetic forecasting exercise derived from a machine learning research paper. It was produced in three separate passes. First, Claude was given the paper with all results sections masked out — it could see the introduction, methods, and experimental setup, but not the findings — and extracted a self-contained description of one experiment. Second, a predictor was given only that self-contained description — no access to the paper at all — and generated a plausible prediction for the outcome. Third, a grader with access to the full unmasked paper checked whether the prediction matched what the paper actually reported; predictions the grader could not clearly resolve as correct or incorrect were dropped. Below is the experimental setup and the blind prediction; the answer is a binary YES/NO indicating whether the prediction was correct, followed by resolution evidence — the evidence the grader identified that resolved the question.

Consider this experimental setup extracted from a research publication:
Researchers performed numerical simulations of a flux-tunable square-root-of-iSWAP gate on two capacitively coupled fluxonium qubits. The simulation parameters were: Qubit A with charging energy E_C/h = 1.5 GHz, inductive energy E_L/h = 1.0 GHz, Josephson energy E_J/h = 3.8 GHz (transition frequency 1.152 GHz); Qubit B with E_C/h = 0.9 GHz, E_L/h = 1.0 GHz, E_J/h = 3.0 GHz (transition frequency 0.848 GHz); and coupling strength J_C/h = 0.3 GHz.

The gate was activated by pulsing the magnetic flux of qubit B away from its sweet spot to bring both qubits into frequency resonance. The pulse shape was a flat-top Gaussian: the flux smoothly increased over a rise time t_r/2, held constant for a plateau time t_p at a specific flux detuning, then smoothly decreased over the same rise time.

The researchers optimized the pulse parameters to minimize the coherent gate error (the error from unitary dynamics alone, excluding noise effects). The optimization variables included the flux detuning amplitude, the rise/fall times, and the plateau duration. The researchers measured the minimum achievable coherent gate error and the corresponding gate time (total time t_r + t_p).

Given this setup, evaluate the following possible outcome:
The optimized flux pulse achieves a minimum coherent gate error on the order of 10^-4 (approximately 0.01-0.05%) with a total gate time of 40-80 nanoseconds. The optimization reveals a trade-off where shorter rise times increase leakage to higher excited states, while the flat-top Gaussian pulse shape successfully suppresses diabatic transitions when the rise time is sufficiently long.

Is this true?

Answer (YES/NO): NO